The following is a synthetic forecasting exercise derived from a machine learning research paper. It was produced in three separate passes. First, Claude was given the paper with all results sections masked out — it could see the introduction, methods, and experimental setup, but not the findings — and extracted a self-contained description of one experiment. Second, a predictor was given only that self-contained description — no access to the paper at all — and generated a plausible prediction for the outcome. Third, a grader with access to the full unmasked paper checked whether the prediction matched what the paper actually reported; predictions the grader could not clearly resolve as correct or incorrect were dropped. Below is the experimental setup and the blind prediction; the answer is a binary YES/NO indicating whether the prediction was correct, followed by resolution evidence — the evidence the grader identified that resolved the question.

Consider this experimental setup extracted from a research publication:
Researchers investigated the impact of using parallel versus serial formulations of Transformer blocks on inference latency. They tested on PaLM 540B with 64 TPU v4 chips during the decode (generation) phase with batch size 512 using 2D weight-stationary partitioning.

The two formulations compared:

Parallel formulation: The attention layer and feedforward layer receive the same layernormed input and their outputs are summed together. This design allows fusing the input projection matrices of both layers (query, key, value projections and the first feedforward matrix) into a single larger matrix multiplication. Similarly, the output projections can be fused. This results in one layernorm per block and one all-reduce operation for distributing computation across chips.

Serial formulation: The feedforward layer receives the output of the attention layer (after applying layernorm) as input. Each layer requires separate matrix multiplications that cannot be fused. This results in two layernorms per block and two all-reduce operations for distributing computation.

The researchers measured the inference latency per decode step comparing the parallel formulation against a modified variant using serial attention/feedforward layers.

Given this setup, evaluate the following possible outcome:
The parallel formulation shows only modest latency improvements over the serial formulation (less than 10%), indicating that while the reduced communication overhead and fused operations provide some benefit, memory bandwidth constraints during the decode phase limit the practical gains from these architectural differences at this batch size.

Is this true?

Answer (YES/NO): NO